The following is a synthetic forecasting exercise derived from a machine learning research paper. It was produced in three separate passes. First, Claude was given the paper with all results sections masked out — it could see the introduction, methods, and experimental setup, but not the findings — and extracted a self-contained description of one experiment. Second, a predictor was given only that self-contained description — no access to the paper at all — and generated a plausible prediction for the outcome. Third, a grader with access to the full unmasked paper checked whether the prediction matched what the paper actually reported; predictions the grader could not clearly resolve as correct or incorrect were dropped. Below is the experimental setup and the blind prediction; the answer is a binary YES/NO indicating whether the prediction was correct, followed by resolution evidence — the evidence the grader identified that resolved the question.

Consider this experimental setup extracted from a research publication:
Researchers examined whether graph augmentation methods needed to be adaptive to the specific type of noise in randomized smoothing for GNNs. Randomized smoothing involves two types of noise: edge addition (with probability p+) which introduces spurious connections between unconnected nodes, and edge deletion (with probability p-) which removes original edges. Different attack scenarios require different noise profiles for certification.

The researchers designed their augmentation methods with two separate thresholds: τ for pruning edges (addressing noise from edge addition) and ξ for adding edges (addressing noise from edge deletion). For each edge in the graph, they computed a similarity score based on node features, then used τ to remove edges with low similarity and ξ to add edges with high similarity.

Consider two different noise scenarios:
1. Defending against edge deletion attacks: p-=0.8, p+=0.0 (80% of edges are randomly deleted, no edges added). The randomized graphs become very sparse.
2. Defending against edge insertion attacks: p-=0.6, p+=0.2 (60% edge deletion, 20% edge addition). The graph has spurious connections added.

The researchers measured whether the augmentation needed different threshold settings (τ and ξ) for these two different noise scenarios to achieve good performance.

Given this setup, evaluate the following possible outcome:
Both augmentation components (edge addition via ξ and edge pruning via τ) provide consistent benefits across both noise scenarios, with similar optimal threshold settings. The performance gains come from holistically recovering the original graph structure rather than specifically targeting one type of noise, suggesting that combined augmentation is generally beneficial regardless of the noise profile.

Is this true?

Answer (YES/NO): NO